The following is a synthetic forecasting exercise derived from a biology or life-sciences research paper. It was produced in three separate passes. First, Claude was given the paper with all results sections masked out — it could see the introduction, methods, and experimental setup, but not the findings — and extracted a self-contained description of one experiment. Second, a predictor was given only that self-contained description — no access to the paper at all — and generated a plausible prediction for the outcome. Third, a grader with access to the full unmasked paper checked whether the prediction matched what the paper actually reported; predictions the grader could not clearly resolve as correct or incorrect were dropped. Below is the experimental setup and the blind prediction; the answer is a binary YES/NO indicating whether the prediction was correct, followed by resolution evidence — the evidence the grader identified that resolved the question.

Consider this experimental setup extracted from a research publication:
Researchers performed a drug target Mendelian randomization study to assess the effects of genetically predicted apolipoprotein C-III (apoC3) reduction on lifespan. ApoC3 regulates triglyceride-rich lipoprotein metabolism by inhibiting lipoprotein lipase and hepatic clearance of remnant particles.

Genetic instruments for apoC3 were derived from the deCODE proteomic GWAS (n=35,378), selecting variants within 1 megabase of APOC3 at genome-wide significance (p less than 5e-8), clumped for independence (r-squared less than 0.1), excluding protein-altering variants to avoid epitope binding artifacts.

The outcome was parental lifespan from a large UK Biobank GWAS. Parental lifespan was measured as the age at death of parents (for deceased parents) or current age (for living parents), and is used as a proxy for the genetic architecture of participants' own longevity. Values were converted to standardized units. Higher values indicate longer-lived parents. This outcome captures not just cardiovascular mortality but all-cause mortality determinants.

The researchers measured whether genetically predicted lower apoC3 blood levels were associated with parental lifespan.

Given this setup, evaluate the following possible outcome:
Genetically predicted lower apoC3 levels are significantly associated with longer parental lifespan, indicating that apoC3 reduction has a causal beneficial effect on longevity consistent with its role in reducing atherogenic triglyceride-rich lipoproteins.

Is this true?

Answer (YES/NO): YES